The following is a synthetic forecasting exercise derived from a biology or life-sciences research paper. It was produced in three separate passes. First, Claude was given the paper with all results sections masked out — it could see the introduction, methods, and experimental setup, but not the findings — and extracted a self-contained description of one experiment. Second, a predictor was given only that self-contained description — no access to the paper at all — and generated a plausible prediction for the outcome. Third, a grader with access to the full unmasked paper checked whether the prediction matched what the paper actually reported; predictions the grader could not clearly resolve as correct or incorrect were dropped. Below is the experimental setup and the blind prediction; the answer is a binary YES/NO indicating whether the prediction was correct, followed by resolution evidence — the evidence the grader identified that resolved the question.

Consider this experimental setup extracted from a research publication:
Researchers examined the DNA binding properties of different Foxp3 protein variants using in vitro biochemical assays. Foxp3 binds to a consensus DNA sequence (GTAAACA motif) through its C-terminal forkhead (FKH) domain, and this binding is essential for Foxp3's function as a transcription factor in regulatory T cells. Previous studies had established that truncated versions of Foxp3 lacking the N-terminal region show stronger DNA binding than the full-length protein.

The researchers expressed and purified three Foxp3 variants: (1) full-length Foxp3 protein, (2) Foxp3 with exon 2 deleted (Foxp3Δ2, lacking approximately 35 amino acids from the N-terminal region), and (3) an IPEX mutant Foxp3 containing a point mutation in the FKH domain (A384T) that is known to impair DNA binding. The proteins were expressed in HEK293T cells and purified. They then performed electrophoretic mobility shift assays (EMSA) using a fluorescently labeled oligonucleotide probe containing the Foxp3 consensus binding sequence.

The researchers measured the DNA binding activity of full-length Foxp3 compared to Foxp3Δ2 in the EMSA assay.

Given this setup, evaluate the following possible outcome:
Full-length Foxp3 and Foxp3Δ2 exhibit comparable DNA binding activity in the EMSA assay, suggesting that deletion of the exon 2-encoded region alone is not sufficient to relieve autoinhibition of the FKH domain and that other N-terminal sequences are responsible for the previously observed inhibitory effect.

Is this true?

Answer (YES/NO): NO